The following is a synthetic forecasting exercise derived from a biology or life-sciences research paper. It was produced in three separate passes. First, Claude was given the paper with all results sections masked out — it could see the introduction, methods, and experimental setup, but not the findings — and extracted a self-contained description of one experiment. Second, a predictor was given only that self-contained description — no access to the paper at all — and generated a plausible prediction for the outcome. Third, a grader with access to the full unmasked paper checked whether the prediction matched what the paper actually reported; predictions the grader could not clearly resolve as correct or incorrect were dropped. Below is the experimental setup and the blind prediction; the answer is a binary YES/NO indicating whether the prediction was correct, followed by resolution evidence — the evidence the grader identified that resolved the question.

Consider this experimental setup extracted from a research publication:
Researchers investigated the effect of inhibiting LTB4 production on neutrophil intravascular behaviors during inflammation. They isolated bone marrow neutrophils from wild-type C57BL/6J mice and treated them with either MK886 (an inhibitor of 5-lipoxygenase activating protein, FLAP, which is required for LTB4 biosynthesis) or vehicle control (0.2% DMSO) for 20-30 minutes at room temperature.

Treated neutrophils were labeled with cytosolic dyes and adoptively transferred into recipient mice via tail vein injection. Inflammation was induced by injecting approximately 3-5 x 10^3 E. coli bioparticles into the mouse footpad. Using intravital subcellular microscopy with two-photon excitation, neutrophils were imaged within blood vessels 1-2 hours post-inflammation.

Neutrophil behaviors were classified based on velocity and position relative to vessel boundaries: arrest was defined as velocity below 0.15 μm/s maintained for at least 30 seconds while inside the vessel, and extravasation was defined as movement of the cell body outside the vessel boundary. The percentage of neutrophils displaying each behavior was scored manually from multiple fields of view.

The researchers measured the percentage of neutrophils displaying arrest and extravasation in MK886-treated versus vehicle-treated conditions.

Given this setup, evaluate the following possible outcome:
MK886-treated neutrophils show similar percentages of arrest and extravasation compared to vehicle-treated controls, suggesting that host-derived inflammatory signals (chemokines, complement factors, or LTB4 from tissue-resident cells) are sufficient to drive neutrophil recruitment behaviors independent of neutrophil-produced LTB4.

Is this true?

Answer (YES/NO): NO